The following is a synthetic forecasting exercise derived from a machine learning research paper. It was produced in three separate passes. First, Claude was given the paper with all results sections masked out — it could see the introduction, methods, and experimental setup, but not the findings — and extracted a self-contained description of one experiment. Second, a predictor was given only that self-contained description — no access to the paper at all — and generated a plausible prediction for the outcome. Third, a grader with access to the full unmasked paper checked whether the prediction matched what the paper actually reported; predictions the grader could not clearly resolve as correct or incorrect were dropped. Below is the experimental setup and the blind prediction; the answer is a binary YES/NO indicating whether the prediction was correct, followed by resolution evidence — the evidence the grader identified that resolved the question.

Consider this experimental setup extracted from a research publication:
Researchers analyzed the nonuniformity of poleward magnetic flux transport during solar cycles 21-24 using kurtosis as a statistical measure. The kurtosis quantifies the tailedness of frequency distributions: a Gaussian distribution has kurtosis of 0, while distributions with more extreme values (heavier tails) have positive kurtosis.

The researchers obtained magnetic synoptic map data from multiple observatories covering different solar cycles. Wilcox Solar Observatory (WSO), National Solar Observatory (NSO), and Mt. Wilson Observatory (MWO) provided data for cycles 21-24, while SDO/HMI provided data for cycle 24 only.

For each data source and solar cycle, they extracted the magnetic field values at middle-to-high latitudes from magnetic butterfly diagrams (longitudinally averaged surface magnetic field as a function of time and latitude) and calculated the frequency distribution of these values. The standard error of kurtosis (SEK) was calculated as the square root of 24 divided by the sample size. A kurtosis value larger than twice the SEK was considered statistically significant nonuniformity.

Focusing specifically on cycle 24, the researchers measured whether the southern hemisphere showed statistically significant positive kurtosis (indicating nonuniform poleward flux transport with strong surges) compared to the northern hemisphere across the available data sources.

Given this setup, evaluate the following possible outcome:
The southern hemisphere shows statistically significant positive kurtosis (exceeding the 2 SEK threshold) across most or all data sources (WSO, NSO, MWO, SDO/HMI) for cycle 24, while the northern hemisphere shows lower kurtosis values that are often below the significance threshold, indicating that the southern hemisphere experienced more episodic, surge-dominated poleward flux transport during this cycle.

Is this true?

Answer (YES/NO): YES